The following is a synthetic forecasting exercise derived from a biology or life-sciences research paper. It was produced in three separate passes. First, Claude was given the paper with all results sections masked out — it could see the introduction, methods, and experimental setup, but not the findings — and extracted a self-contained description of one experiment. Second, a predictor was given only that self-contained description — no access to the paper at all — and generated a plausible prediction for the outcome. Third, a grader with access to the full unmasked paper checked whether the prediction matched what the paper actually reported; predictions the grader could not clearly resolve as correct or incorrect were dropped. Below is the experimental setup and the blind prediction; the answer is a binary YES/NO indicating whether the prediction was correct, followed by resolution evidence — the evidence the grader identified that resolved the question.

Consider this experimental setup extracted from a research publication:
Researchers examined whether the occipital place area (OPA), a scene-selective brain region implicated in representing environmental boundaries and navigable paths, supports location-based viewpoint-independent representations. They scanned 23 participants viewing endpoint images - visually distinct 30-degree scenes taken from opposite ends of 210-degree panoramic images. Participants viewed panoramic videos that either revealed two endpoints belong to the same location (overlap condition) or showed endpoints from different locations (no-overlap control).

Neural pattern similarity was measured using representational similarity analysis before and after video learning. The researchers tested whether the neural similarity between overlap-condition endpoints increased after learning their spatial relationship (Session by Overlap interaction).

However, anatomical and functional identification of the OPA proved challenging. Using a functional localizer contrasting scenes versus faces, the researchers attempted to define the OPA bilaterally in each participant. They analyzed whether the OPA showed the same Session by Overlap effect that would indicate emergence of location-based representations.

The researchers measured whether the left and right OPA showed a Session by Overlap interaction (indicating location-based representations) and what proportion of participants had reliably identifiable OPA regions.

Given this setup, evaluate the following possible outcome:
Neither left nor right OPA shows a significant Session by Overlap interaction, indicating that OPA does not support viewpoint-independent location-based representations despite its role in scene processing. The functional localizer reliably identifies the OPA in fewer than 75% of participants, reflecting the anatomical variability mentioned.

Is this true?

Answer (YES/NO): YES